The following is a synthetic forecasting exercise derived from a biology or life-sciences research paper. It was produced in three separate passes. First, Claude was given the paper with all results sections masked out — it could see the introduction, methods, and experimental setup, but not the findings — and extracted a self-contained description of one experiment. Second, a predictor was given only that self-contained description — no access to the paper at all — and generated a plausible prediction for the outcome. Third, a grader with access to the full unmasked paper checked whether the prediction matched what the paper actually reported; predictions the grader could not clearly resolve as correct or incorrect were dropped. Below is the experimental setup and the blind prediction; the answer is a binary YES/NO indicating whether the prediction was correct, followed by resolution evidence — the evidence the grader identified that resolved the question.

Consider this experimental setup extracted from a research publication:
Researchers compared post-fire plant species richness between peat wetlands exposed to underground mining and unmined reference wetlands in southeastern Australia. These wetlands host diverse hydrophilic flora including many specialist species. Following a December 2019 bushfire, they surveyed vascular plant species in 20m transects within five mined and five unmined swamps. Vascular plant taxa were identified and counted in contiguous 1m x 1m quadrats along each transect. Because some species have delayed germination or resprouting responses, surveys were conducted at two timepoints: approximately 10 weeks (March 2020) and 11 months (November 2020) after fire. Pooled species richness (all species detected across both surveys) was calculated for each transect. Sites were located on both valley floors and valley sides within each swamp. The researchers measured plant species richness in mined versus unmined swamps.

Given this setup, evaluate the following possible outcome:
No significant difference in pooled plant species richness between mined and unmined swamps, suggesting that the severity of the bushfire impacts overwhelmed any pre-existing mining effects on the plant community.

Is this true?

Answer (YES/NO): NO